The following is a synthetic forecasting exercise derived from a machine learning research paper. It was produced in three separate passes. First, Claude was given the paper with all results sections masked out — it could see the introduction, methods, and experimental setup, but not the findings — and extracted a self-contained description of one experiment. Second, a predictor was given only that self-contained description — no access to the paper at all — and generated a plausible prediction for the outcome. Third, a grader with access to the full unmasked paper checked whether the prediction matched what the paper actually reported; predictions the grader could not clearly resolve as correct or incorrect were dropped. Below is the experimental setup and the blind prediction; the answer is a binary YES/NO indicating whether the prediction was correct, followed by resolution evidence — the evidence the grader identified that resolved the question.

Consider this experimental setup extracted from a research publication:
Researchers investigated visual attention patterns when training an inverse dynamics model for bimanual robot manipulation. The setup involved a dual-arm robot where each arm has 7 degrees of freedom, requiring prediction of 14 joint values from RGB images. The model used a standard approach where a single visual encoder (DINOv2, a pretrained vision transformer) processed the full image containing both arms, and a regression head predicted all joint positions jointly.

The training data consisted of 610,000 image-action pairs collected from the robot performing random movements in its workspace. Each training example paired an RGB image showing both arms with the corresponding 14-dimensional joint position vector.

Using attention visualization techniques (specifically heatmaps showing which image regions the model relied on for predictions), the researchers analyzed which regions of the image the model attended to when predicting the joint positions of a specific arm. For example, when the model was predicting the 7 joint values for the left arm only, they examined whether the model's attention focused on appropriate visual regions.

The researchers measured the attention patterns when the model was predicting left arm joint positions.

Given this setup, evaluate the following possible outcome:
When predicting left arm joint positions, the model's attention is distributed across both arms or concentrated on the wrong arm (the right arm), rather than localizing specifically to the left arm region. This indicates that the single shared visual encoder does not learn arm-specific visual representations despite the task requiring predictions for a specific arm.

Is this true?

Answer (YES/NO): YES